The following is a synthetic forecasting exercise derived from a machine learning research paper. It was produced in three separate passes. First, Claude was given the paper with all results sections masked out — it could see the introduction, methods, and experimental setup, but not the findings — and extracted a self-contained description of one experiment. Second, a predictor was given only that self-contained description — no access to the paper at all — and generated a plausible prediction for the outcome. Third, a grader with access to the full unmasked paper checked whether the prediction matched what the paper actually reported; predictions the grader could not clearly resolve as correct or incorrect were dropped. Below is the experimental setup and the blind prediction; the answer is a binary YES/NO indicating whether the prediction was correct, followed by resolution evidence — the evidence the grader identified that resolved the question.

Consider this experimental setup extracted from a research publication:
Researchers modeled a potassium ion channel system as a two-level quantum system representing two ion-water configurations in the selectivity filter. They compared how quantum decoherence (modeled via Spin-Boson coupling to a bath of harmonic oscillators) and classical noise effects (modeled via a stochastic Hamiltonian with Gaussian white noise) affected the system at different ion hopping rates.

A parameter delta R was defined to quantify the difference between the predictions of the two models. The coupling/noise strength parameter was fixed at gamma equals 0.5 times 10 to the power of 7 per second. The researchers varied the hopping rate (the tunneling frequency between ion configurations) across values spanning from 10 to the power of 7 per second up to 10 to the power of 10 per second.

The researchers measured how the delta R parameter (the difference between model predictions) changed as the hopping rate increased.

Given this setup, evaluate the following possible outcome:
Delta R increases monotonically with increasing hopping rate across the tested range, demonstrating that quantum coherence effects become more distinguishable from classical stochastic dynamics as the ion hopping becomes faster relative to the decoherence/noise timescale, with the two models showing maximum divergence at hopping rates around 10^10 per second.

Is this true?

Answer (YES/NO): NO